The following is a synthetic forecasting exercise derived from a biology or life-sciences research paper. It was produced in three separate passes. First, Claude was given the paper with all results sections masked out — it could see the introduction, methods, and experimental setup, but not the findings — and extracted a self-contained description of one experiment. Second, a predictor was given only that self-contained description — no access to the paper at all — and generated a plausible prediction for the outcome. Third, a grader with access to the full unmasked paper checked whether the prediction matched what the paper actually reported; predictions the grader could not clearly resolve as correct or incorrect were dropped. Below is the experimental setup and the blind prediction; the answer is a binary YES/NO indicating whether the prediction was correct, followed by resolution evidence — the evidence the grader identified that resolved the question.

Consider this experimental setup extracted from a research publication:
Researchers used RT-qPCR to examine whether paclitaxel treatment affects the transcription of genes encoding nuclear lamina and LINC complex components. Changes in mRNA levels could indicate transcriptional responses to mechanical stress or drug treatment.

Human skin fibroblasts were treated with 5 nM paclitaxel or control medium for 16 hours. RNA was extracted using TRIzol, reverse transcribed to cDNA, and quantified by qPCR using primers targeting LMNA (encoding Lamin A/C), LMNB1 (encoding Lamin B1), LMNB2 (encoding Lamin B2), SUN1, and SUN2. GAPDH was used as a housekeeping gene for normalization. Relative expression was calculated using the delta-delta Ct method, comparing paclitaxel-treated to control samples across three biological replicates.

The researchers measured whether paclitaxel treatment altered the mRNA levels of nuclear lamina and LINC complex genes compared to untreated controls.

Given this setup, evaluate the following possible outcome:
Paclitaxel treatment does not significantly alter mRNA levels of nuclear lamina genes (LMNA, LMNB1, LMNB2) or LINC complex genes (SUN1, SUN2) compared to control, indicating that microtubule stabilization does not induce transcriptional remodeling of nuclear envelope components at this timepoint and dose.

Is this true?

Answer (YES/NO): YES